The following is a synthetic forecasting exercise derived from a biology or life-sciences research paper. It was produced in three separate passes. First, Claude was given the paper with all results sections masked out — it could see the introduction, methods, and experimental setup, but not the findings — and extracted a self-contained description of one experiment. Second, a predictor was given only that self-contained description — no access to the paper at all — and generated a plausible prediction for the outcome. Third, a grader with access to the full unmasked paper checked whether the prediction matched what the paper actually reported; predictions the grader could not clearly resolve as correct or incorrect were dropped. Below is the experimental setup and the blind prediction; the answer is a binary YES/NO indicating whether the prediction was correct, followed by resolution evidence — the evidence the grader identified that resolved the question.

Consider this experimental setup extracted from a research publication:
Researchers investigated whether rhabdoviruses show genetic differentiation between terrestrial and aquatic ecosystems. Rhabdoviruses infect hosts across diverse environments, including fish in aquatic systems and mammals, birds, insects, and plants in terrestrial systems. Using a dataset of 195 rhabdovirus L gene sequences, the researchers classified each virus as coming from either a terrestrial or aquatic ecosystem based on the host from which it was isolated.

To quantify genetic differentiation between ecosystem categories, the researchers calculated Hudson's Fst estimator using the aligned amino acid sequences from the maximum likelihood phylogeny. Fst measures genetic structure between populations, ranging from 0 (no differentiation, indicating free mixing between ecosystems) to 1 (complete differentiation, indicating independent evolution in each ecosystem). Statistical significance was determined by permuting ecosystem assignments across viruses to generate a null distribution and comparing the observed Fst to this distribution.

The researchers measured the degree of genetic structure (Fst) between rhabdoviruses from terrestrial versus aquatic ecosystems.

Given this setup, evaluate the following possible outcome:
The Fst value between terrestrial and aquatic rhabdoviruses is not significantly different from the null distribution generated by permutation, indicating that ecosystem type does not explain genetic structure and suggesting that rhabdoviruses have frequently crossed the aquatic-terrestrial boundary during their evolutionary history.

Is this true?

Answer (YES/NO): NO